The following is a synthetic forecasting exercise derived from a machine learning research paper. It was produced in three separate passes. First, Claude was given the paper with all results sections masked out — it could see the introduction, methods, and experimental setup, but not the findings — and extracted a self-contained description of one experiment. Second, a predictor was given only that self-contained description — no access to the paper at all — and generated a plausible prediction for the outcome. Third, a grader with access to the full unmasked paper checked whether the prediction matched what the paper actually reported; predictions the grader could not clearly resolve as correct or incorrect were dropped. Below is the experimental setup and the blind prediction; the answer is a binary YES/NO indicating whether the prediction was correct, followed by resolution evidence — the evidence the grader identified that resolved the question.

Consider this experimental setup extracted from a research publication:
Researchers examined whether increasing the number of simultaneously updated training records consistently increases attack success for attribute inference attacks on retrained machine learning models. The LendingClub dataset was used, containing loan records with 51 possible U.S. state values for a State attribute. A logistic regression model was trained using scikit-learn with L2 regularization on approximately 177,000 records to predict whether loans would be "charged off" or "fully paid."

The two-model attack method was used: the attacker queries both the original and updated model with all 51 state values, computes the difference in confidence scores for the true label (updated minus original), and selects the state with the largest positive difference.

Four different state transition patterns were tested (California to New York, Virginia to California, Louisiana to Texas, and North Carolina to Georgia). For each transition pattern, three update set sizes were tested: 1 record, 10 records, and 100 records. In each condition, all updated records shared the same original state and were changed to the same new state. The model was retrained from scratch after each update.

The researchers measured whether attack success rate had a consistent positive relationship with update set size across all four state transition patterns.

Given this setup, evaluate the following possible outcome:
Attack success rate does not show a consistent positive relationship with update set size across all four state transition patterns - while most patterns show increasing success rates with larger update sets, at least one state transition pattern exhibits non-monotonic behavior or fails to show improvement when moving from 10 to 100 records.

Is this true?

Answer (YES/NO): YES